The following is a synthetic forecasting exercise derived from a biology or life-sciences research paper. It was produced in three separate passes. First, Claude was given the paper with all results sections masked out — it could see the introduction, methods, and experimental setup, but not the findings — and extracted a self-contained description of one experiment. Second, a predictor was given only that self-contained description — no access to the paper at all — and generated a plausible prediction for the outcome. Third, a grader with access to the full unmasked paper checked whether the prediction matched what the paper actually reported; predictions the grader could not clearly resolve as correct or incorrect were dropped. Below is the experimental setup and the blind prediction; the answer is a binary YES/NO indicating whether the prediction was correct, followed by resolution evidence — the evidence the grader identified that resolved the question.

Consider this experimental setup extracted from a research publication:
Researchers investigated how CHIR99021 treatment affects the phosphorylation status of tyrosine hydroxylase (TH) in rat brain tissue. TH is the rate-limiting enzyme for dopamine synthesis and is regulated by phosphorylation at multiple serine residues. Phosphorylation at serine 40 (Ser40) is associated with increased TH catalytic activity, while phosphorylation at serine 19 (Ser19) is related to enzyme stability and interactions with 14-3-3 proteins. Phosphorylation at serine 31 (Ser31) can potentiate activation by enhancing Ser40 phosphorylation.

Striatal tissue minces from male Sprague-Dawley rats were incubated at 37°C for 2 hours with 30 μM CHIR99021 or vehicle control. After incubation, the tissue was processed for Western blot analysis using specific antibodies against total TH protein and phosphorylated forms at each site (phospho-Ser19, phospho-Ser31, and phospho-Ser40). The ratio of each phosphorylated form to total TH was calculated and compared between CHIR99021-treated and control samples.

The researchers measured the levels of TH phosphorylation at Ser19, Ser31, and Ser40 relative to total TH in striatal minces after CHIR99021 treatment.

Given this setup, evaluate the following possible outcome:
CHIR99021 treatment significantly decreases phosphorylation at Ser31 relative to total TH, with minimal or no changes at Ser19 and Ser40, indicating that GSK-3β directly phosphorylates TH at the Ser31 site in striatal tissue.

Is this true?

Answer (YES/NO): NO